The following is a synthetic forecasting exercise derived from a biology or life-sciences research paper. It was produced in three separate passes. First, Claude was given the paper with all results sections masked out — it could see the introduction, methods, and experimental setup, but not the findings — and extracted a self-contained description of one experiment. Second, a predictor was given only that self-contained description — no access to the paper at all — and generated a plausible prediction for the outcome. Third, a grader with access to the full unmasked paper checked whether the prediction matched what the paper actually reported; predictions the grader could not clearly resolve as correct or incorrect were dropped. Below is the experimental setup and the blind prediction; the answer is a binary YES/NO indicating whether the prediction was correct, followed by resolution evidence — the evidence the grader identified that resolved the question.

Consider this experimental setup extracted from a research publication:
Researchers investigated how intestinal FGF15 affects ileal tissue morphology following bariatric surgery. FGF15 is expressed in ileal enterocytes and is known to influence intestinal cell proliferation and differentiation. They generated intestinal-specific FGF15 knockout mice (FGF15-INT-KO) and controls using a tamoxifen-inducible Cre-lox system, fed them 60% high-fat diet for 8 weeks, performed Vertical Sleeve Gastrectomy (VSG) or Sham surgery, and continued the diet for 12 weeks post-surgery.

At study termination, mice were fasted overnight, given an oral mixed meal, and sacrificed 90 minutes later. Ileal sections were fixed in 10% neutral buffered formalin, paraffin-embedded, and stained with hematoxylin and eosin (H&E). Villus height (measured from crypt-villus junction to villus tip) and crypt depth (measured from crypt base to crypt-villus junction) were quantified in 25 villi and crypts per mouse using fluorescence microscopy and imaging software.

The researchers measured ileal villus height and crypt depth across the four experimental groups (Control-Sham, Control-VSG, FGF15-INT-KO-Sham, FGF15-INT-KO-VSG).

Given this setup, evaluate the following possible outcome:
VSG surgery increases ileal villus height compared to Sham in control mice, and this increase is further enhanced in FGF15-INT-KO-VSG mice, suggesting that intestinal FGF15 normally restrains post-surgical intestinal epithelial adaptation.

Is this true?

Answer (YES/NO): NO